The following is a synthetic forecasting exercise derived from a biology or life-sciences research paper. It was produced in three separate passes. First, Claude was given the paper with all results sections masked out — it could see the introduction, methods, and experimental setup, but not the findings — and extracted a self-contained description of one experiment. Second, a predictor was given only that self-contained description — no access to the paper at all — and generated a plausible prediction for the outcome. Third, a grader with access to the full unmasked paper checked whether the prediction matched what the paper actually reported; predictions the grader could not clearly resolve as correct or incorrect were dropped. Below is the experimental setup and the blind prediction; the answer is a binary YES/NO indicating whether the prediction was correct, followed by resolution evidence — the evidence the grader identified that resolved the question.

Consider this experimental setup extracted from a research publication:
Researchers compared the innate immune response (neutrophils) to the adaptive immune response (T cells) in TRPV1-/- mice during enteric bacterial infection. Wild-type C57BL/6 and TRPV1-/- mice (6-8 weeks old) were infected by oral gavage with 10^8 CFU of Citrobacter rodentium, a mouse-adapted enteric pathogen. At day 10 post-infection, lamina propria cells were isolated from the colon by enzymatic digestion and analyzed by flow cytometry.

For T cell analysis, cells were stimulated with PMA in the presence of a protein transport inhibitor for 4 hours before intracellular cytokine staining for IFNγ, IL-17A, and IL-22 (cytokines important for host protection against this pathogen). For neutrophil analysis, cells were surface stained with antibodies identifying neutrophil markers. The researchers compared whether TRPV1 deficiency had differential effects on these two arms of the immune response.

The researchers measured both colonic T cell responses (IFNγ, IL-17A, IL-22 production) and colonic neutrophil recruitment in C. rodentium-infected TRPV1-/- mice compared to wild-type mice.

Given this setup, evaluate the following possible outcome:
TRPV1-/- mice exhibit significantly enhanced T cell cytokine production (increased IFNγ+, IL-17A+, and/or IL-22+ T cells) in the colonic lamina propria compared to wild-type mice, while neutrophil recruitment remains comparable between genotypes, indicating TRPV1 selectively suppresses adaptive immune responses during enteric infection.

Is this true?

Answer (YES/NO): NO